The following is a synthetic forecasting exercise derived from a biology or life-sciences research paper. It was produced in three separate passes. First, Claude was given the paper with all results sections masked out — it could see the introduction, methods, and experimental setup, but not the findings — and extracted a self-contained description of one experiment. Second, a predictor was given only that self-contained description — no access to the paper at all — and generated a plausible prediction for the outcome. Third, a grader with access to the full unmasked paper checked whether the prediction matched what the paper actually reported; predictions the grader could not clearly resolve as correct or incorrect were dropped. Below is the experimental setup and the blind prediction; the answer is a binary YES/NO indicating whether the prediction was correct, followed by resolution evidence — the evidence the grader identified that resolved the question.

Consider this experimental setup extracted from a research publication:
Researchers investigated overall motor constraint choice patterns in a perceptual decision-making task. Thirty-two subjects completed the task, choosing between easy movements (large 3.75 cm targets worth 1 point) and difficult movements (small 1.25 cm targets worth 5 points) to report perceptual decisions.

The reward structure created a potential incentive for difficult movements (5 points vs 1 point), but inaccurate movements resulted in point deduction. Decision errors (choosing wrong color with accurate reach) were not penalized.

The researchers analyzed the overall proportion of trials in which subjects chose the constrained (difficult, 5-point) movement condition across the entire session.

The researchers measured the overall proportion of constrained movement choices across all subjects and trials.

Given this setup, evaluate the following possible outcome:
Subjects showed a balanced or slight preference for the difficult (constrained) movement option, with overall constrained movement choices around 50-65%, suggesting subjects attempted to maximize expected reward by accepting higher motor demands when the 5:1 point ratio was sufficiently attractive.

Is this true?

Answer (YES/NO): YES